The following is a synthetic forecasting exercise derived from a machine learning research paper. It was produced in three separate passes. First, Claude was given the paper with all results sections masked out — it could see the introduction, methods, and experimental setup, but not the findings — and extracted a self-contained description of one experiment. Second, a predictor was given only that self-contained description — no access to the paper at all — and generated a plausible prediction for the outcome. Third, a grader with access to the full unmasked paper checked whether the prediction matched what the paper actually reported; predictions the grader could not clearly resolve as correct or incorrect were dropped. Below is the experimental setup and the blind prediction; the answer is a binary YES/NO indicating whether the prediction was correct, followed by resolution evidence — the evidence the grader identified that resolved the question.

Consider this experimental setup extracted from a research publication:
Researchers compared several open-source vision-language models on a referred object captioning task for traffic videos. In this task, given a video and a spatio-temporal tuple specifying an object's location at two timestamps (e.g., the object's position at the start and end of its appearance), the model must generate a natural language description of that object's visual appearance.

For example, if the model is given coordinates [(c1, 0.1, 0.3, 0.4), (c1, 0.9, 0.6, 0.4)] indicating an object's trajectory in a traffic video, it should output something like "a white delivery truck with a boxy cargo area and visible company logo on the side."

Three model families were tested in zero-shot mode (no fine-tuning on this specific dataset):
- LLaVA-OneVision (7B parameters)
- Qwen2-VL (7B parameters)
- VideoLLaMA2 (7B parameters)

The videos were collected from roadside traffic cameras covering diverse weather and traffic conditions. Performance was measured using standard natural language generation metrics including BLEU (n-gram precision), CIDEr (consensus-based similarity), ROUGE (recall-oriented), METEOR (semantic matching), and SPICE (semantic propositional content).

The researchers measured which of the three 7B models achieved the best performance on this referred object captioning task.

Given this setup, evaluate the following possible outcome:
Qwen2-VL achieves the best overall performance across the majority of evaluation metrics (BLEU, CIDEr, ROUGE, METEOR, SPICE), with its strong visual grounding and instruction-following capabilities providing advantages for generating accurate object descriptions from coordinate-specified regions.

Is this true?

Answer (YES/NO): YES